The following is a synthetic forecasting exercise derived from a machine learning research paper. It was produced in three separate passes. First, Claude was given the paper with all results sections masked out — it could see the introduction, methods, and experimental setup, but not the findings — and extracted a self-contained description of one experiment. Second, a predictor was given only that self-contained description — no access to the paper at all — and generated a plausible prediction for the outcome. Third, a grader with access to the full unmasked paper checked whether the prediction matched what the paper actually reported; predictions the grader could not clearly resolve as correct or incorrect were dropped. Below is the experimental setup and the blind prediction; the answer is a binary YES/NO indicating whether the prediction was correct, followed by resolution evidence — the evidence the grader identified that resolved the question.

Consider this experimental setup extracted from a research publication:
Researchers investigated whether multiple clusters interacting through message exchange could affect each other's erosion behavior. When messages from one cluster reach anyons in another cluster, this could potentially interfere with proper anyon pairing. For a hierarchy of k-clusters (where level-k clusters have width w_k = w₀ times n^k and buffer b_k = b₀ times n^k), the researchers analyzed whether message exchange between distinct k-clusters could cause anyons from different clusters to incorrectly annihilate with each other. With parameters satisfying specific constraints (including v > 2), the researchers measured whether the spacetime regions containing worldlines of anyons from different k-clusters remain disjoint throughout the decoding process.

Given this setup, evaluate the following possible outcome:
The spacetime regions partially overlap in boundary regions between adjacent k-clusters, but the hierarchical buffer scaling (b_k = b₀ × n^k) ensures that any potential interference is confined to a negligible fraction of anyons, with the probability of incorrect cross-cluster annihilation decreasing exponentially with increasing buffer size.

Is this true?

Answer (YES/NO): NO